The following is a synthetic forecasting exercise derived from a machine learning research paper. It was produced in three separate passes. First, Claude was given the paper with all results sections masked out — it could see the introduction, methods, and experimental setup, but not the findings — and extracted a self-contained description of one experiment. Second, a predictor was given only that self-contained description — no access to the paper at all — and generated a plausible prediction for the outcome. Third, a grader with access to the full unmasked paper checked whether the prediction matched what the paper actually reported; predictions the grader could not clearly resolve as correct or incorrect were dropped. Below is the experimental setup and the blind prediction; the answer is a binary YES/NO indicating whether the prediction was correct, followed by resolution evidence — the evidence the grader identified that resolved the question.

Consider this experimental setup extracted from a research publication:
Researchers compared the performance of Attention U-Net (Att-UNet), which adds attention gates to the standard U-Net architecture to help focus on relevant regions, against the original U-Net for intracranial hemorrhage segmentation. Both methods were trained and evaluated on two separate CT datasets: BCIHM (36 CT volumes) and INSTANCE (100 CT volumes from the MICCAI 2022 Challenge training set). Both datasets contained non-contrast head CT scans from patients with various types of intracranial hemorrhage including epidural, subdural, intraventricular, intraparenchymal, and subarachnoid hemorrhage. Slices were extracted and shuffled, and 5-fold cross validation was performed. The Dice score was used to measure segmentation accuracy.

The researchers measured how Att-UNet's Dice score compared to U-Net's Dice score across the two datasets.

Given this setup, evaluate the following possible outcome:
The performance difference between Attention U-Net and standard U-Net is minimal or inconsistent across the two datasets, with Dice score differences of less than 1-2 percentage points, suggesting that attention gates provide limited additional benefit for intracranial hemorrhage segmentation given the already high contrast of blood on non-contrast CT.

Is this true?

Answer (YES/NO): NO